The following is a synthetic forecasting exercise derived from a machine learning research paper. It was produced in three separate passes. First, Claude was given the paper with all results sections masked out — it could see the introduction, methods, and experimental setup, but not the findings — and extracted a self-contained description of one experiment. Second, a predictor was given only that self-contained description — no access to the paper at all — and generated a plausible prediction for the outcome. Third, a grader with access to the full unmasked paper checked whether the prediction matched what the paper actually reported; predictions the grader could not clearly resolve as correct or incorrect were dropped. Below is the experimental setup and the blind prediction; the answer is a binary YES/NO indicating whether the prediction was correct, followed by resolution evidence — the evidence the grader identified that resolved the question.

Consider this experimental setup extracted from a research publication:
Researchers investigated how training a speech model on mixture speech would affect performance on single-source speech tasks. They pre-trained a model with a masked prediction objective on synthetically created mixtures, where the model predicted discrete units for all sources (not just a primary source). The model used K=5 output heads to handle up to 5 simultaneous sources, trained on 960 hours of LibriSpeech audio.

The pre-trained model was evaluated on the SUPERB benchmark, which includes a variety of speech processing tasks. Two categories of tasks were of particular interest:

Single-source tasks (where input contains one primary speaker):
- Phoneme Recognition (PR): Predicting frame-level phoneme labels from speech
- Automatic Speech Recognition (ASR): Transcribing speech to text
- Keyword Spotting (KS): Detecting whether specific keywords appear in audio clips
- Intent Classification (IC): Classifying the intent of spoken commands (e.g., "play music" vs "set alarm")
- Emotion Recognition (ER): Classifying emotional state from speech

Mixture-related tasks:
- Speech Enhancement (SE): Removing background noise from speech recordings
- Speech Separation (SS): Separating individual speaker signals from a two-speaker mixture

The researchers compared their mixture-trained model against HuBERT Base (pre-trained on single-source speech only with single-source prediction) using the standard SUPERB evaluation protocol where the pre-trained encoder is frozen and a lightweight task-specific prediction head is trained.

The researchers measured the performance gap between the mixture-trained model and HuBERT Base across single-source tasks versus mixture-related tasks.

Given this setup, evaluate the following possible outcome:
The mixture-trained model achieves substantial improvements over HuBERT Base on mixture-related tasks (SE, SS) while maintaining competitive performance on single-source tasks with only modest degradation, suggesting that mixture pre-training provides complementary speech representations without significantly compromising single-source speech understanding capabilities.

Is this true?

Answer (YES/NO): YES